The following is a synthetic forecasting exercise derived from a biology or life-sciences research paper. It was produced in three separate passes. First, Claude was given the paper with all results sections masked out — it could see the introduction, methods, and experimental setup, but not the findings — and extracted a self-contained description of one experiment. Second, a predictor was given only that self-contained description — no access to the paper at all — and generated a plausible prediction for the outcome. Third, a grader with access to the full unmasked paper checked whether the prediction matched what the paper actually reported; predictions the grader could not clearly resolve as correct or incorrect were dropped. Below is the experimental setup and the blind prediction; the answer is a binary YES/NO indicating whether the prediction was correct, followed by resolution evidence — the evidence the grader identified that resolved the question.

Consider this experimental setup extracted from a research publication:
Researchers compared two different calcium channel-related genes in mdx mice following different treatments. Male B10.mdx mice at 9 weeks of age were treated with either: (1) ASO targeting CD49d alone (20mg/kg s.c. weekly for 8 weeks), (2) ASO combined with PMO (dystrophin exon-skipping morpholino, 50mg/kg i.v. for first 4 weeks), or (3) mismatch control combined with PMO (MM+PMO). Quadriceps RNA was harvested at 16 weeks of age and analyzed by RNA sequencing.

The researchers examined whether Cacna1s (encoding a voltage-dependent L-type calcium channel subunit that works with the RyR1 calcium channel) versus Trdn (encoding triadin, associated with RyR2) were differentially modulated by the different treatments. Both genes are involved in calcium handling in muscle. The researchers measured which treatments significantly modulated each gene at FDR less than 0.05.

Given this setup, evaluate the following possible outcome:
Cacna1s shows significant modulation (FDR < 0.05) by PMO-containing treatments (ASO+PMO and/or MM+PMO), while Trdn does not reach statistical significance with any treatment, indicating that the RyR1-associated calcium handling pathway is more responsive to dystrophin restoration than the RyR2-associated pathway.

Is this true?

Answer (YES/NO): NO